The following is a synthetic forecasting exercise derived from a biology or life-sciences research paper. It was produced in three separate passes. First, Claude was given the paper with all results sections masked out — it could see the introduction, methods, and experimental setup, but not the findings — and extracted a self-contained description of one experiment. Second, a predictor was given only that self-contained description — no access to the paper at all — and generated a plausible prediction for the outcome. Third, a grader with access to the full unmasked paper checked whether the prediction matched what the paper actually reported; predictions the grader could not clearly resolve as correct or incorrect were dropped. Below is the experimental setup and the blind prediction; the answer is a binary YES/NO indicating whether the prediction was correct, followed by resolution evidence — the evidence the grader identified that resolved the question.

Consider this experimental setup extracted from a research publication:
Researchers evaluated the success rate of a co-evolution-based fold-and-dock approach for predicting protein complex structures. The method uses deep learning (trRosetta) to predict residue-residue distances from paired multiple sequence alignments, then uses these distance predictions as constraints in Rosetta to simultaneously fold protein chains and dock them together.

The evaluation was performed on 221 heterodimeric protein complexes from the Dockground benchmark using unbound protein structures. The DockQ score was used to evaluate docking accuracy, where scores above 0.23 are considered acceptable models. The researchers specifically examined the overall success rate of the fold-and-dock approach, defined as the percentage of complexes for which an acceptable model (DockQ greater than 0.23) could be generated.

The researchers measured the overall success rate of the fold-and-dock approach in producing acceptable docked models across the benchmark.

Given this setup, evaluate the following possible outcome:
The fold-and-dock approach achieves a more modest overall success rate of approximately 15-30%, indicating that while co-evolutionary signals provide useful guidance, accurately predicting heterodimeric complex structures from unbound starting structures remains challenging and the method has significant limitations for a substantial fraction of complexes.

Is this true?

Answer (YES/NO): NO